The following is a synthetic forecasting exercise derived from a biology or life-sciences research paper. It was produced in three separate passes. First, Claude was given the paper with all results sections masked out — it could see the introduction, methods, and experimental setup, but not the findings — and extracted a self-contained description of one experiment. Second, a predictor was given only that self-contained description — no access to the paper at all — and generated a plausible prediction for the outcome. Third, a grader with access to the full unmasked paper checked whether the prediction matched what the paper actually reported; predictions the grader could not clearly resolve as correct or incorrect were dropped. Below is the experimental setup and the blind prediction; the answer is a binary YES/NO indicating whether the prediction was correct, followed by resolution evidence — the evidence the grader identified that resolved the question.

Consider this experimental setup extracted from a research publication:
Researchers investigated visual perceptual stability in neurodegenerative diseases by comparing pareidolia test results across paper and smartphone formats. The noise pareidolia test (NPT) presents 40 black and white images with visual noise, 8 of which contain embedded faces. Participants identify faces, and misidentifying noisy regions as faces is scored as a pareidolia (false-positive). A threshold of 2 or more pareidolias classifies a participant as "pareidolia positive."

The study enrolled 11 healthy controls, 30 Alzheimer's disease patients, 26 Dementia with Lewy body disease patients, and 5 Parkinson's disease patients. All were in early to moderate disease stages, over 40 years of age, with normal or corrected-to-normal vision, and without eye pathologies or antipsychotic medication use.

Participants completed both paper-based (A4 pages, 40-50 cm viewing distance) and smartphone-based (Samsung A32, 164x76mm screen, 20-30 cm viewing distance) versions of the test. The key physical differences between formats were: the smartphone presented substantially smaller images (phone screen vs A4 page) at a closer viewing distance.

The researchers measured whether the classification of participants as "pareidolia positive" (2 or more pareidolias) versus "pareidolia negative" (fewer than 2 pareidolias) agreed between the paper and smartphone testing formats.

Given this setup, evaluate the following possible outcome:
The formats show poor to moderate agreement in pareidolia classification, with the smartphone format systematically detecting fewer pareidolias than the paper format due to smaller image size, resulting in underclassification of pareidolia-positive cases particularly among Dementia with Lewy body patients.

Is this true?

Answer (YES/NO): NO